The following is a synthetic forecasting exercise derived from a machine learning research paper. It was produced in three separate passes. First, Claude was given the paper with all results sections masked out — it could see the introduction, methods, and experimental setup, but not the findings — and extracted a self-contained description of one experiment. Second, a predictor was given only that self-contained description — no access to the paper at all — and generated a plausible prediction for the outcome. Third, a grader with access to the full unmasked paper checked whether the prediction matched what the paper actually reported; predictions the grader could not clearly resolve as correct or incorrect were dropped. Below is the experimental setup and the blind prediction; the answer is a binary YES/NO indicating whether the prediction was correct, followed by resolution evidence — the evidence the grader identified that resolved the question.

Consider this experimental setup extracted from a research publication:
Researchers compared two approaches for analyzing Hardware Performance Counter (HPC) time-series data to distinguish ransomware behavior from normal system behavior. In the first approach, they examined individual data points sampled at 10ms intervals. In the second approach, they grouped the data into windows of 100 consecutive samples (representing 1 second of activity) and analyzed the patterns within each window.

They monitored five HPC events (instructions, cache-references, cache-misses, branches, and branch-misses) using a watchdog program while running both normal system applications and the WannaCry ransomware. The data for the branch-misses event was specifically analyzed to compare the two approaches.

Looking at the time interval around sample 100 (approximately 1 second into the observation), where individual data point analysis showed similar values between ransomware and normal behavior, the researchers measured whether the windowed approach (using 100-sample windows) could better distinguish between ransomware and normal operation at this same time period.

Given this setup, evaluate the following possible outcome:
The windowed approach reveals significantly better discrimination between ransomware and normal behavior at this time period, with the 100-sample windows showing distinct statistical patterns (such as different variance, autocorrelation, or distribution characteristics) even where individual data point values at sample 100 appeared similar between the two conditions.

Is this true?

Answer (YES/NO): YES